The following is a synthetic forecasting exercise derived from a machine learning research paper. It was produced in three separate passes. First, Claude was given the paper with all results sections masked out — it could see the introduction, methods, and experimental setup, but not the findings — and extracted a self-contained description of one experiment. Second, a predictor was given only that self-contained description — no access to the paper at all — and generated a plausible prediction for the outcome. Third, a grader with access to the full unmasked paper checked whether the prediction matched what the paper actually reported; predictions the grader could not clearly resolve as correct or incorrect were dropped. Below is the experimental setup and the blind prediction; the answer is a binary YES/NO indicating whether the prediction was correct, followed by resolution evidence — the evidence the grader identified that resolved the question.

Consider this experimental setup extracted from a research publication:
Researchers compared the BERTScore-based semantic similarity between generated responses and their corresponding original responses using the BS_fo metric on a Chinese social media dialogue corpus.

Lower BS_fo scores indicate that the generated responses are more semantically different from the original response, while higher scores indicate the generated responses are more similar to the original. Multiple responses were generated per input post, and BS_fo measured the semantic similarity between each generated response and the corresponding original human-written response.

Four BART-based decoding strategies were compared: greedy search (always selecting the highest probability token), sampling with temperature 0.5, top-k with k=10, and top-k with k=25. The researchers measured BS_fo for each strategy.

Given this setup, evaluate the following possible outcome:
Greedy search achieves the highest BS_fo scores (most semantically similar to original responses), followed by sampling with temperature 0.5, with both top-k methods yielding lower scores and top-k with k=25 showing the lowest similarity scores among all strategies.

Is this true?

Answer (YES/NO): YES